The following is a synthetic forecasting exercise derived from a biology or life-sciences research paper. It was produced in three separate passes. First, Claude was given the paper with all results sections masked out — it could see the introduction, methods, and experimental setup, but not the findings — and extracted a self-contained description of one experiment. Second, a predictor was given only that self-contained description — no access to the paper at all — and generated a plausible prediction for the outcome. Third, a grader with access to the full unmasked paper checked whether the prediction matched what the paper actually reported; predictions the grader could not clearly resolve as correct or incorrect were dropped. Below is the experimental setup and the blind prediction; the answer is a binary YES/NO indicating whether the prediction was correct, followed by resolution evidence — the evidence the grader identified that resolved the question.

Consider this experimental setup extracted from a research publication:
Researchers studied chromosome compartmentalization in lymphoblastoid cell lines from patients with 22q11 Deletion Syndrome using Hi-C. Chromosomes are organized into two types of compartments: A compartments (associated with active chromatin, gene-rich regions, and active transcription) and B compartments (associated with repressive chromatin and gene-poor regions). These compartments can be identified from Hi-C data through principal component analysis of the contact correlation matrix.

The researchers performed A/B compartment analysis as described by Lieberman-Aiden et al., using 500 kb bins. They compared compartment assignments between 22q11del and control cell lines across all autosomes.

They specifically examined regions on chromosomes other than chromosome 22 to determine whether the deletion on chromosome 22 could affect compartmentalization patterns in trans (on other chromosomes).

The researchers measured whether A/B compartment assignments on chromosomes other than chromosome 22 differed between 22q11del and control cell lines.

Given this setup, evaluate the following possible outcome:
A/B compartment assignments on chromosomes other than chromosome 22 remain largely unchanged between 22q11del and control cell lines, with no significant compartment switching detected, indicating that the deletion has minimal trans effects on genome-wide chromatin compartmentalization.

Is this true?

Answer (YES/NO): YES